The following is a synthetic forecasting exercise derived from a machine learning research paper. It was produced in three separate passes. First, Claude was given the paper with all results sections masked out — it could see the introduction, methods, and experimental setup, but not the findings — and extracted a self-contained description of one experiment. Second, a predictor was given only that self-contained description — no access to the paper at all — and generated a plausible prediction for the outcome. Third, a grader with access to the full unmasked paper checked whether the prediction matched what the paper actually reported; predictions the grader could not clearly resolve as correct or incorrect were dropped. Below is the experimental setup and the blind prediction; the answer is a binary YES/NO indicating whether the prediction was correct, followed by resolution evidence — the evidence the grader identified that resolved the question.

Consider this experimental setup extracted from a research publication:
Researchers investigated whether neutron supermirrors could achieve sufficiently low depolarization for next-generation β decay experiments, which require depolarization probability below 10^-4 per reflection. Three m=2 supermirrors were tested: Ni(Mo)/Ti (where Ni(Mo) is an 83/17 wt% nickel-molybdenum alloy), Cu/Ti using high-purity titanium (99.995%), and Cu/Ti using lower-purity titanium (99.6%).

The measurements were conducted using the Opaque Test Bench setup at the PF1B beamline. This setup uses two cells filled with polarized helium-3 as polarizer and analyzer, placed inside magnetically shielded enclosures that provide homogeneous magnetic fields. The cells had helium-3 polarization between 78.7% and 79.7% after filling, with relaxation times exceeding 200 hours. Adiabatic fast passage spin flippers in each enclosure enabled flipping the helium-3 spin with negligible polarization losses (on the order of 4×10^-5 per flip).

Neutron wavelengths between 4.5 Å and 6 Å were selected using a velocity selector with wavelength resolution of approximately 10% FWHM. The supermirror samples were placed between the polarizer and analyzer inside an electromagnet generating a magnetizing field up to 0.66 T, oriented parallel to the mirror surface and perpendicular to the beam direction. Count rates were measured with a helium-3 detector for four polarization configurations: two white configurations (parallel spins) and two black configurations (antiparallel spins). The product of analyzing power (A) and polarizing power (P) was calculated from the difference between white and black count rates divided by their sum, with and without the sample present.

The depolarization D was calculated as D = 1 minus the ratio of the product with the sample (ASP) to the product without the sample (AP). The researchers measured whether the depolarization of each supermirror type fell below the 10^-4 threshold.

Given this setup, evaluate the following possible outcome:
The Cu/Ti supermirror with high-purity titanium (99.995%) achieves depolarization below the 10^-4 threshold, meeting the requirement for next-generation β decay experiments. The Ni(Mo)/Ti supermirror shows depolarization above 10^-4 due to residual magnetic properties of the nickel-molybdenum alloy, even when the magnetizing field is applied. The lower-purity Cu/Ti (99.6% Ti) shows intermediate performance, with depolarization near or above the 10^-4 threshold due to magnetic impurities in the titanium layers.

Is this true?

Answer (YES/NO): NO